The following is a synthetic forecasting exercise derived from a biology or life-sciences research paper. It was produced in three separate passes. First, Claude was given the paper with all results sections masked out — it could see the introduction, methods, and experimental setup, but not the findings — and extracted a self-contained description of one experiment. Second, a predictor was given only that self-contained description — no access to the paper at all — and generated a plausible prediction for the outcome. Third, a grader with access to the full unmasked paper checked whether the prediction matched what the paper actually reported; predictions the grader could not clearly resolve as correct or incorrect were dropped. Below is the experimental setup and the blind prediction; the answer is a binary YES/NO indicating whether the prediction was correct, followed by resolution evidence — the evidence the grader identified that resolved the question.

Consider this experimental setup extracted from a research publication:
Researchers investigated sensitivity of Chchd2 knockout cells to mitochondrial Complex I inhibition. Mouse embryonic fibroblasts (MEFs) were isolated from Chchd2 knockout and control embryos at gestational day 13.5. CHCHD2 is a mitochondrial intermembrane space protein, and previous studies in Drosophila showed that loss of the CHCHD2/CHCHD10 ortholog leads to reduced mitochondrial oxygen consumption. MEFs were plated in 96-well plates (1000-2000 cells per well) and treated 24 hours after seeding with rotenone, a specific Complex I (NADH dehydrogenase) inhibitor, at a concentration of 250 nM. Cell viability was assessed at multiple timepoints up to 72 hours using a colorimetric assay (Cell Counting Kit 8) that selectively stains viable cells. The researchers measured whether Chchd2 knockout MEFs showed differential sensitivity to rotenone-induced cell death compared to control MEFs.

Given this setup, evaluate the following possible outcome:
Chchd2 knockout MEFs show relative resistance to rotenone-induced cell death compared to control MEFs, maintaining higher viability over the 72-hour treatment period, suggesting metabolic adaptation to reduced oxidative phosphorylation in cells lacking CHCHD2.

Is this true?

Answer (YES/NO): NO